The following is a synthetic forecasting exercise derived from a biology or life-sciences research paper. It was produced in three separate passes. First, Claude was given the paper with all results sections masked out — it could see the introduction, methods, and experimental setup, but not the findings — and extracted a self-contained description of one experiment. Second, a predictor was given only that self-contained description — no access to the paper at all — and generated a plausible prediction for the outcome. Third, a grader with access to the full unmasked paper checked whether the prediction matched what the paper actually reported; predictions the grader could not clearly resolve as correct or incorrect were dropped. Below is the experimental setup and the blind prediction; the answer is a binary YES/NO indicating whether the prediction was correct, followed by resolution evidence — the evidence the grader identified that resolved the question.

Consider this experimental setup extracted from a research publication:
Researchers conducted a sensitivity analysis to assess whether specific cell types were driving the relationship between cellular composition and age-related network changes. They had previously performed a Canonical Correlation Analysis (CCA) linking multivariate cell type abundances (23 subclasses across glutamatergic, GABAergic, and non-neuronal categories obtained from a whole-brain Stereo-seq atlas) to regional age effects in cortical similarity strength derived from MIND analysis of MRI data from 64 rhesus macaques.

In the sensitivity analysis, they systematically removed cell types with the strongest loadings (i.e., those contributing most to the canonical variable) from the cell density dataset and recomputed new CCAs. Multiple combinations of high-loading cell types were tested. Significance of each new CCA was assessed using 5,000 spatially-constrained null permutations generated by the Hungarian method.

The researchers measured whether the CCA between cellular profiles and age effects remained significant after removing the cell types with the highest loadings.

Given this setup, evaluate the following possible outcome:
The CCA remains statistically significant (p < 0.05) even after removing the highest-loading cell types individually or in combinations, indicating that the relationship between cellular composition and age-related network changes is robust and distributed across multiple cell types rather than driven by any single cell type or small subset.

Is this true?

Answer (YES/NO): YES